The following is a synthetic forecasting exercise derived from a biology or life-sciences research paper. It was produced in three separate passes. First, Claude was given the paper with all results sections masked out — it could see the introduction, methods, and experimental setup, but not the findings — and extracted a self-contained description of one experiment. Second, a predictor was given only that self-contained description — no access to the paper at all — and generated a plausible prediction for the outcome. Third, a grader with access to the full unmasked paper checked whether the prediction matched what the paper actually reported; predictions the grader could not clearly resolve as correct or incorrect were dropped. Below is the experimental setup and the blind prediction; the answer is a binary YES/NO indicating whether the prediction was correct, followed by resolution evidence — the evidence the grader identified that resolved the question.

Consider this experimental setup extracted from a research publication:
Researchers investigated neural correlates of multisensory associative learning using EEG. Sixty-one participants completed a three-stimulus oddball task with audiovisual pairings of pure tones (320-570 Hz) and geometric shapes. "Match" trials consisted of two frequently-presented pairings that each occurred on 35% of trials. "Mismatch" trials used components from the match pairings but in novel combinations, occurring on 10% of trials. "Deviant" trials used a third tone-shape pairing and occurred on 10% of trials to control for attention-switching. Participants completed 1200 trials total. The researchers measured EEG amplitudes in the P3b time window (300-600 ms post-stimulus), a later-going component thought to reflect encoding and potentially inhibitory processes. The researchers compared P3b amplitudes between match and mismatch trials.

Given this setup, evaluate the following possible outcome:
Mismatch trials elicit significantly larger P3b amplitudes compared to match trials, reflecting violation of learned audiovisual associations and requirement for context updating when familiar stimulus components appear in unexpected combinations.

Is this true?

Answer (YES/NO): NO